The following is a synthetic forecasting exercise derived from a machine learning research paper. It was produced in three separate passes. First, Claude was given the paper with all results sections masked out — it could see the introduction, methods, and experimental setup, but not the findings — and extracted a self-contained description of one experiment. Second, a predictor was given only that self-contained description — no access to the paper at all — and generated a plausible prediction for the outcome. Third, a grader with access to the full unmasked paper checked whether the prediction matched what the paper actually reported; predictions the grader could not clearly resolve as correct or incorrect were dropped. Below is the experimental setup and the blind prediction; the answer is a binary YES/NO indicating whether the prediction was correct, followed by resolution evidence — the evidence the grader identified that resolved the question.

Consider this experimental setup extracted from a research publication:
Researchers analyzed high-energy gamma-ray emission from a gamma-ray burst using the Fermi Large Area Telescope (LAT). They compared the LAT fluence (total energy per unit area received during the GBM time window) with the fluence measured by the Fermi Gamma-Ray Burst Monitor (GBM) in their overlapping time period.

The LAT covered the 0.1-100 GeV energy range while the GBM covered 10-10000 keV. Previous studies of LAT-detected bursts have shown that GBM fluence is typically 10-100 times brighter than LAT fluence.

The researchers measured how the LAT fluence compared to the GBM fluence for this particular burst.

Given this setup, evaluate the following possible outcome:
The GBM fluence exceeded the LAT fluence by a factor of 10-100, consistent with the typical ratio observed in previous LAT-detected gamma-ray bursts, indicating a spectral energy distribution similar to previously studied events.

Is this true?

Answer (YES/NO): YES